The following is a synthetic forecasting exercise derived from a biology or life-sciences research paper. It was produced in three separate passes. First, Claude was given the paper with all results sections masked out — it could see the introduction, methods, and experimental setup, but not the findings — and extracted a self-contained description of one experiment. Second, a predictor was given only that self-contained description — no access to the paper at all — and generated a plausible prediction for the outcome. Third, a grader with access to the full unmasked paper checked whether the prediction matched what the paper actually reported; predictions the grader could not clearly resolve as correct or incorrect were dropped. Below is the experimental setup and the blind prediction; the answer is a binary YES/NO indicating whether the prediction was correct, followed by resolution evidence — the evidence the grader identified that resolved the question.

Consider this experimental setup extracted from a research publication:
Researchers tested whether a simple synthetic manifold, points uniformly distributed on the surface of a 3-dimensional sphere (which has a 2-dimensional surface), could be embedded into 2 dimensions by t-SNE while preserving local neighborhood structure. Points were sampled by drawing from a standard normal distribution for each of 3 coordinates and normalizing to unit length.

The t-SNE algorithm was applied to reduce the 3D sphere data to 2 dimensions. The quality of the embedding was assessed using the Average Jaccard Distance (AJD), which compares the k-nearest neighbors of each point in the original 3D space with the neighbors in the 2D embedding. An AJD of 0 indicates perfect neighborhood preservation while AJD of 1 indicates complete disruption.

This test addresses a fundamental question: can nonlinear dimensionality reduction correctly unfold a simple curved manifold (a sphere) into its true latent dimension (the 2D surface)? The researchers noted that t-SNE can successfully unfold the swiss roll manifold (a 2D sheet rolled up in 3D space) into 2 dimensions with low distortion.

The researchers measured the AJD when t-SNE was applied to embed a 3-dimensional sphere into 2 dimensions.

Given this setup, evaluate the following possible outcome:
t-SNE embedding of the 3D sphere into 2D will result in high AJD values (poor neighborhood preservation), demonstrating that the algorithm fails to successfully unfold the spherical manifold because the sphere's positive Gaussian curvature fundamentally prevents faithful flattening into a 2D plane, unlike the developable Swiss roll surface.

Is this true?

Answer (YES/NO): YES